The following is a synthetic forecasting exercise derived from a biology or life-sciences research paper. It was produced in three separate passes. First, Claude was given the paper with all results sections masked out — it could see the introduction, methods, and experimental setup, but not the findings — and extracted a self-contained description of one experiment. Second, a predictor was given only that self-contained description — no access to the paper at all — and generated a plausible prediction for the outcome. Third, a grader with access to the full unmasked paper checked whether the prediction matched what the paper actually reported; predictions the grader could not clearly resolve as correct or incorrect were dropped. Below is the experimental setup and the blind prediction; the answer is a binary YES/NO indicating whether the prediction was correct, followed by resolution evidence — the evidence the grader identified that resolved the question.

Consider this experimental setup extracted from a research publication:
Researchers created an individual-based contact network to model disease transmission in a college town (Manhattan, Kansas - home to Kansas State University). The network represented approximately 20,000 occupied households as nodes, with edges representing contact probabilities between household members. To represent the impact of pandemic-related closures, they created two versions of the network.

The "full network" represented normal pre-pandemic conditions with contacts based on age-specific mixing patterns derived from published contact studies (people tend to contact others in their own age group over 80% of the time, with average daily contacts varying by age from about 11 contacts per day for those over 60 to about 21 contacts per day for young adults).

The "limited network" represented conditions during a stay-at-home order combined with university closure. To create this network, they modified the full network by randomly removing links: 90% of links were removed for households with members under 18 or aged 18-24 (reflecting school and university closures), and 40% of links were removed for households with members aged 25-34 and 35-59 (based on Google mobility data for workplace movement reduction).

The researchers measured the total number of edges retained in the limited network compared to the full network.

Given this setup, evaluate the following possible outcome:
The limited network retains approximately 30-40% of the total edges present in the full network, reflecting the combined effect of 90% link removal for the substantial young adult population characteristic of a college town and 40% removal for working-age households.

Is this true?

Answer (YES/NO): YES